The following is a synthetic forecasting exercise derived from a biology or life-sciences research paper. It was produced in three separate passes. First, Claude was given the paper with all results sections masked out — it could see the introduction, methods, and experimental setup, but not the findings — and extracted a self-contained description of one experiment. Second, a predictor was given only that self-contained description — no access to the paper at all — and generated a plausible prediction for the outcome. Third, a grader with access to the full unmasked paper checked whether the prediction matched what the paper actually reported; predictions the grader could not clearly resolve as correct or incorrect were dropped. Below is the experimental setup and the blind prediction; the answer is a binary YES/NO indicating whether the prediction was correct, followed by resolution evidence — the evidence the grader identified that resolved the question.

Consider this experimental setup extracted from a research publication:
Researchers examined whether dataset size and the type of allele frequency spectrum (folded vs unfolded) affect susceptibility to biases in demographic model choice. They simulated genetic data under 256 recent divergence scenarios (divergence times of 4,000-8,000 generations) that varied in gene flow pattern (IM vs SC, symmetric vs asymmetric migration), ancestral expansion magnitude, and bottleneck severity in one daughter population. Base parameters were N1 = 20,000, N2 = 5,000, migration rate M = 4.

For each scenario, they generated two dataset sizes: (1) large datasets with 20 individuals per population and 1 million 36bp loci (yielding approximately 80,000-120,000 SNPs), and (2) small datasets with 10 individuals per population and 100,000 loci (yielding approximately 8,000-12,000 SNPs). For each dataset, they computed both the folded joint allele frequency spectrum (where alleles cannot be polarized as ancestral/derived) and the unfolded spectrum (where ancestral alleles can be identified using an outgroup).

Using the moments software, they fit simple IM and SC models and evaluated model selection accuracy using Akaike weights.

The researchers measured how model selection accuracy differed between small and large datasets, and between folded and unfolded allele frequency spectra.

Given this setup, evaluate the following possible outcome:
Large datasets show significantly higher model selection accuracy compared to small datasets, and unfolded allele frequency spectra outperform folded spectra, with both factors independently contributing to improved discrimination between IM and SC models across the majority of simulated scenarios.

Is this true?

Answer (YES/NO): NO